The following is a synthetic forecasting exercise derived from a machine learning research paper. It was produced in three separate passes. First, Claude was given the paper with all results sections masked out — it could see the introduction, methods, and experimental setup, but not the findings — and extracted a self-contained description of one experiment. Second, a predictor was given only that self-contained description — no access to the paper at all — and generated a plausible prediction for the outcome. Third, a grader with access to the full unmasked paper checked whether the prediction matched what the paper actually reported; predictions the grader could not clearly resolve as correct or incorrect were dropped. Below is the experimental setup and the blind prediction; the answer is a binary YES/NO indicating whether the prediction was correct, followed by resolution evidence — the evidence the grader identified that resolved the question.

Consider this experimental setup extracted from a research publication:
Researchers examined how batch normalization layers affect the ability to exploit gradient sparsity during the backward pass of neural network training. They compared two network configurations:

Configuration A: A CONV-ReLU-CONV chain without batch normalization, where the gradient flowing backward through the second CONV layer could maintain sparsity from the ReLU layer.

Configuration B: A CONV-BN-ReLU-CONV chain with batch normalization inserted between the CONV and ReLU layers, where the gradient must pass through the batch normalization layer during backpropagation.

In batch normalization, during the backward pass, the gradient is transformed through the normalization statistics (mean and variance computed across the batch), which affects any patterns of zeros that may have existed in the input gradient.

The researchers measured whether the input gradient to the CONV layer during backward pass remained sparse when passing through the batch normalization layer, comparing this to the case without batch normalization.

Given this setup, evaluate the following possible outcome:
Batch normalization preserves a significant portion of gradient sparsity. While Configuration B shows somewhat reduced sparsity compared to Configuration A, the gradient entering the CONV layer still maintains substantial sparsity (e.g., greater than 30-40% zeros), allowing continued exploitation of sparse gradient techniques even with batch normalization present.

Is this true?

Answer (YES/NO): NO